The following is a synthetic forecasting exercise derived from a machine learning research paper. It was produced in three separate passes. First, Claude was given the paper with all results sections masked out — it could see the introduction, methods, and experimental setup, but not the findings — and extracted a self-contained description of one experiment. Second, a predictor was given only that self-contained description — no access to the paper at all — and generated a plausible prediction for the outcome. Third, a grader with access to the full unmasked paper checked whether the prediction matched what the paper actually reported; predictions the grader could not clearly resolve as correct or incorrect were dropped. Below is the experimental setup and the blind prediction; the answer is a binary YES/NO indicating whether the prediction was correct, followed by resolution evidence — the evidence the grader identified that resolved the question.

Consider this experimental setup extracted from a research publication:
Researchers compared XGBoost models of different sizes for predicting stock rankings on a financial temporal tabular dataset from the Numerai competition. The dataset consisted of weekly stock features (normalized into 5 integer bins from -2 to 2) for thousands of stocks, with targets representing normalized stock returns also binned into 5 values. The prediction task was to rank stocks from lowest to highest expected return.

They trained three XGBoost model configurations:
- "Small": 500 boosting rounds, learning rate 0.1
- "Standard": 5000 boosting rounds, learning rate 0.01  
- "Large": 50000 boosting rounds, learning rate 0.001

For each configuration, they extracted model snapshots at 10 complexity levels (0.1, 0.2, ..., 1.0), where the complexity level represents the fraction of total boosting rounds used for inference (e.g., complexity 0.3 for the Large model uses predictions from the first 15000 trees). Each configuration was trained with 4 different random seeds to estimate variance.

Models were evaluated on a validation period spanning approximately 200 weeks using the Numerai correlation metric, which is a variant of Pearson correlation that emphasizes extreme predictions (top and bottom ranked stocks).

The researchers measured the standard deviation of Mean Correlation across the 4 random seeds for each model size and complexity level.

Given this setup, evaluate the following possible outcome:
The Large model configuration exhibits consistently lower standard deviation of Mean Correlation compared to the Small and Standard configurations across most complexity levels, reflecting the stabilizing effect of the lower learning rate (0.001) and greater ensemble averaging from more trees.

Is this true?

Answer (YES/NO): YES